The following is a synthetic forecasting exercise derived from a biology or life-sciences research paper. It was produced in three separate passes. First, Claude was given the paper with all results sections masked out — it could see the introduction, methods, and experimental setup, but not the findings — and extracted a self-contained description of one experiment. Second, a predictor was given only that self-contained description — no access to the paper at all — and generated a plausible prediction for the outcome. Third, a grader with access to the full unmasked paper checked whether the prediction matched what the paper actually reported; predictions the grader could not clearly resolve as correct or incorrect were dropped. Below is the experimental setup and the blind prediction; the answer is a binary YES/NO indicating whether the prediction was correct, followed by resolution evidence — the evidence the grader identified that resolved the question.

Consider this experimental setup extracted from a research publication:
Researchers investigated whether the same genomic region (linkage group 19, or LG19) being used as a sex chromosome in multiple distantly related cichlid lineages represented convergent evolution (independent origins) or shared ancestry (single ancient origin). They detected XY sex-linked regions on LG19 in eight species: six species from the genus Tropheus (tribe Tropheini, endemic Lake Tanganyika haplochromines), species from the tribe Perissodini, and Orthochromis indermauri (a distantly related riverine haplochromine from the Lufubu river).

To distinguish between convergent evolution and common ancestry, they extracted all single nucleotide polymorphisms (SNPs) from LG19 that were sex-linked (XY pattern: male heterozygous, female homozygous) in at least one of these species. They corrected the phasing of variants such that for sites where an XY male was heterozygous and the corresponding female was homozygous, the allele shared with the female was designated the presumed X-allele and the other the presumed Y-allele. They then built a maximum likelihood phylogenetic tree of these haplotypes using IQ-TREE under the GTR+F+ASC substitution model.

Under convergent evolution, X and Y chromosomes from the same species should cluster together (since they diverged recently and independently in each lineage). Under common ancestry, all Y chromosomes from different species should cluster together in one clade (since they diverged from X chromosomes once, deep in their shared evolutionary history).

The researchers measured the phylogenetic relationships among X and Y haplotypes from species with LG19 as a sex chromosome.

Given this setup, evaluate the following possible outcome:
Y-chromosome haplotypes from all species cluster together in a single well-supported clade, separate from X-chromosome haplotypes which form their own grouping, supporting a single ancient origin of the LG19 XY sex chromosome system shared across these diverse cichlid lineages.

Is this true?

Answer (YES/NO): NO